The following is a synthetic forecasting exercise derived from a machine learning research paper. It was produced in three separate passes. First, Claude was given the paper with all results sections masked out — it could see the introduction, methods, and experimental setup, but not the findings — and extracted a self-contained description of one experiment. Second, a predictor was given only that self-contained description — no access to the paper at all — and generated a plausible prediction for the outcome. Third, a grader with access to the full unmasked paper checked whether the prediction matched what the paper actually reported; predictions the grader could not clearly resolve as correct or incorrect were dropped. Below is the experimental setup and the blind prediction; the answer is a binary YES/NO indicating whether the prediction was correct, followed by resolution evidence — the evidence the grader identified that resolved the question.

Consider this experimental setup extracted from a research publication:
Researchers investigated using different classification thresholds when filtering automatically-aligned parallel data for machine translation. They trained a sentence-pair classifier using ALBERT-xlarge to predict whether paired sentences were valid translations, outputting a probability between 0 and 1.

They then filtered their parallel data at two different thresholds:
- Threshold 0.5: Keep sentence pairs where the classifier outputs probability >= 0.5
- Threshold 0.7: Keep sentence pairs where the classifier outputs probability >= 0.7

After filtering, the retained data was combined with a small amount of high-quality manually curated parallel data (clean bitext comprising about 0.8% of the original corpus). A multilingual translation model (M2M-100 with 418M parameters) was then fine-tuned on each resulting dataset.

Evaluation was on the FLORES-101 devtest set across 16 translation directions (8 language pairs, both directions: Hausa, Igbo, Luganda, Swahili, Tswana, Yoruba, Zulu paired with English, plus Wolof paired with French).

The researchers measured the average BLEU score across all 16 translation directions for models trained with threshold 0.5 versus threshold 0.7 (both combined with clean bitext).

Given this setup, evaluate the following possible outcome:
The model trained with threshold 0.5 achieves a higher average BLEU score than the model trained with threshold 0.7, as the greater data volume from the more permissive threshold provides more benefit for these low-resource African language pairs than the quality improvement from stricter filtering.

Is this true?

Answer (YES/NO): NO